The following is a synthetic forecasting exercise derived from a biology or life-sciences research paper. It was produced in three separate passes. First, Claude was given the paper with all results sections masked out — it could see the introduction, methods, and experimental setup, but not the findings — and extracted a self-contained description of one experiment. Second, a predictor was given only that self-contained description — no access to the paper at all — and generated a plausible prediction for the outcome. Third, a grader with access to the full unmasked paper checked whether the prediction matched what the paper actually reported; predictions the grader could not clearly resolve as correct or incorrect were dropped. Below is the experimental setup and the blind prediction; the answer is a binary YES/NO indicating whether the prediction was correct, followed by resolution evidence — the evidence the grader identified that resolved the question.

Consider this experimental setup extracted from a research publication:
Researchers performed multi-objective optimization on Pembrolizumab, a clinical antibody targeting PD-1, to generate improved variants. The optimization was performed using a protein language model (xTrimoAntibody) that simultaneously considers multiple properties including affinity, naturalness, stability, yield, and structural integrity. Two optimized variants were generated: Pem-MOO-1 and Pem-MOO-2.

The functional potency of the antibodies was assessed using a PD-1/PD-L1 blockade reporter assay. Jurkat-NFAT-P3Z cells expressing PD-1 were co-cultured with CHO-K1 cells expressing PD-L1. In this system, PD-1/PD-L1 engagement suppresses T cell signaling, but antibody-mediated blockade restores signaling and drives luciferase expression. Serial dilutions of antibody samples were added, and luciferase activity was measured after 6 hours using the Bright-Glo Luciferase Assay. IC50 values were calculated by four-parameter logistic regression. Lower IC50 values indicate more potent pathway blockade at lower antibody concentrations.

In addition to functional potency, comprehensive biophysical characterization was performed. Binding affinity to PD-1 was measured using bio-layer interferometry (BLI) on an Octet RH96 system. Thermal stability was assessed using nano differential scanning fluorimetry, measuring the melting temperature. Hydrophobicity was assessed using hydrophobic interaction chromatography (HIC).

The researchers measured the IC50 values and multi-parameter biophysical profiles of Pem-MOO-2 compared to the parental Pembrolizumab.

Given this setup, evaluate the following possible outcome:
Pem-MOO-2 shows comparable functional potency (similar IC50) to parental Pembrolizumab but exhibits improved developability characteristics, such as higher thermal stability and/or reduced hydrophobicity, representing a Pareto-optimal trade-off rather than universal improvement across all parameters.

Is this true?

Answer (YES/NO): NO